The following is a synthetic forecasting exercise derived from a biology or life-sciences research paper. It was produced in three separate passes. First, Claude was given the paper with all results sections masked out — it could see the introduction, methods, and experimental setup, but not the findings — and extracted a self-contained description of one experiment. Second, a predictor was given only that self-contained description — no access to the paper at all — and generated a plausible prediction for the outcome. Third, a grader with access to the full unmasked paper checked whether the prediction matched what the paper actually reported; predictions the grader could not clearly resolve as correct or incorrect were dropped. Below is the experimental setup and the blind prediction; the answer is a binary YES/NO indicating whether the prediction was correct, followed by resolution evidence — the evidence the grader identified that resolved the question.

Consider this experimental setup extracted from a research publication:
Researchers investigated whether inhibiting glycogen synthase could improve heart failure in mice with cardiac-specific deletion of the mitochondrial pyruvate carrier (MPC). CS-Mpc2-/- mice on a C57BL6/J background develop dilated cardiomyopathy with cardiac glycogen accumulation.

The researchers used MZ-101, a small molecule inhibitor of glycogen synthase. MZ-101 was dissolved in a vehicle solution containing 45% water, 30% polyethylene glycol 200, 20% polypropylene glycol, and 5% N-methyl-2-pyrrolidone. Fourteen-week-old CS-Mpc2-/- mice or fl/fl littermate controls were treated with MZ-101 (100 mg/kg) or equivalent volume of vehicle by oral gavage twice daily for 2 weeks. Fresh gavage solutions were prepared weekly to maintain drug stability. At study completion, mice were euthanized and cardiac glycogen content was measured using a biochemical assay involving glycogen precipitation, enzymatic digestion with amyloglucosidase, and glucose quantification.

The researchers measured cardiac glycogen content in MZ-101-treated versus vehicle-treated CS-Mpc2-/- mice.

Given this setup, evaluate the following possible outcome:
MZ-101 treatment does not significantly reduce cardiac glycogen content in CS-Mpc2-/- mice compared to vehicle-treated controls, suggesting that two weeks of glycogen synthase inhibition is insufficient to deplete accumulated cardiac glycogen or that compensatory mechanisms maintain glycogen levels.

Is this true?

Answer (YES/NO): NO